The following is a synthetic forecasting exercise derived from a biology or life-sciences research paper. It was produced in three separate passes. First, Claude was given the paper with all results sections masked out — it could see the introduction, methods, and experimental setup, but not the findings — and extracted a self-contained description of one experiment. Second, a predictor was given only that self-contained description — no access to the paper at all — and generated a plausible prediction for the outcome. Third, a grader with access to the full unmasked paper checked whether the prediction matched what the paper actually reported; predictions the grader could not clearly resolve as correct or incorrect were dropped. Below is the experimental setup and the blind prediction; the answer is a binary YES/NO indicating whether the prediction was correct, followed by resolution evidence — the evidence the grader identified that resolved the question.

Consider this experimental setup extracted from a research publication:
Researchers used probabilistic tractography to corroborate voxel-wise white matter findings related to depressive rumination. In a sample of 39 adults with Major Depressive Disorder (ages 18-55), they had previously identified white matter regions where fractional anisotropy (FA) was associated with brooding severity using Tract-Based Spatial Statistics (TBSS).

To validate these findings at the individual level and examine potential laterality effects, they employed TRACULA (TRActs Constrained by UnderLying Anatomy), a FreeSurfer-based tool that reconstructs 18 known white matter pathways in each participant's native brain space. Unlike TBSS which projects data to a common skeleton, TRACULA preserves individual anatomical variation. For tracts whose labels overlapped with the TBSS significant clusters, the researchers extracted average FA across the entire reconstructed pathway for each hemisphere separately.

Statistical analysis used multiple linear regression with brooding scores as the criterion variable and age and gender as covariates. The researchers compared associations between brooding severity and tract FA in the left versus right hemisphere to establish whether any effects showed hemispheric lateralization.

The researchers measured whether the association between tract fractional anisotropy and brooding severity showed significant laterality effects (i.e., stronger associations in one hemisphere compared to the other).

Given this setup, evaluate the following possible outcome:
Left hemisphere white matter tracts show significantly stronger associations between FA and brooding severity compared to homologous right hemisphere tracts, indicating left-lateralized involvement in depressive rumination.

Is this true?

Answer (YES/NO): NO